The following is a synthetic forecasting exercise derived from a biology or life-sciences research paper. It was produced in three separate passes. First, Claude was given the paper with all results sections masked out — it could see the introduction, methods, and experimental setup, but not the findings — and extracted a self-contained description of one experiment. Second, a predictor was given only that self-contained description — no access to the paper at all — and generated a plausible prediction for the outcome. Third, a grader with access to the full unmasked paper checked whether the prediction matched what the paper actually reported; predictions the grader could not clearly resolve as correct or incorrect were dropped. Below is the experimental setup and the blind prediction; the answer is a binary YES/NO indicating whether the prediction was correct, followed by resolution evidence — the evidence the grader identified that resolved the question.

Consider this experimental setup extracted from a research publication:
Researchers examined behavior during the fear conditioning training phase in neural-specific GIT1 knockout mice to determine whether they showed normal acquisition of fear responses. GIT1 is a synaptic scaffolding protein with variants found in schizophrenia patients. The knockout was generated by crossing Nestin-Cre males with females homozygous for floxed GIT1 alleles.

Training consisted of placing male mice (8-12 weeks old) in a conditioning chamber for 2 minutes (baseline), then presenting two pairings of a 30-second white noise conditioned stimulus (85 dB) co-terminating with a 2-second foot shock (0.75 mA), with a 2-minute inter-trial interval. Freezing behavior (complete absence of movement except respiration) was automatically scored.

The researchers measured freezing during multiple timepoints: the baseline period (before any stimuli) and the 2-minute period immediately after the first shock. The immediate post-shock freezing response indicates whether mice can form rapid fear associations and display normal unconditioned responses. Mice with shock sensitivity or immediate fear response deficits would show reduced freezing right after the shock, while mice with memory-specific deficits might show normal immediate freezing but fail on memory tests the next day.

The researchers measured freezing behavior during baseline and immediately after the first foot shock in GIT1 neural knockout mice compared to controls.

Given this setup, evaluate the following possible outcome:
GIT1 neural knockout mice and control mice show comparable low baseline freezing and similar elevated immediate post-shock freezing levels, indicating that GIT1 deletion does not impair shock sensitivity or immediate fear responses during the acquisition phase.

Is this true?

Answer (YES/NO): YES